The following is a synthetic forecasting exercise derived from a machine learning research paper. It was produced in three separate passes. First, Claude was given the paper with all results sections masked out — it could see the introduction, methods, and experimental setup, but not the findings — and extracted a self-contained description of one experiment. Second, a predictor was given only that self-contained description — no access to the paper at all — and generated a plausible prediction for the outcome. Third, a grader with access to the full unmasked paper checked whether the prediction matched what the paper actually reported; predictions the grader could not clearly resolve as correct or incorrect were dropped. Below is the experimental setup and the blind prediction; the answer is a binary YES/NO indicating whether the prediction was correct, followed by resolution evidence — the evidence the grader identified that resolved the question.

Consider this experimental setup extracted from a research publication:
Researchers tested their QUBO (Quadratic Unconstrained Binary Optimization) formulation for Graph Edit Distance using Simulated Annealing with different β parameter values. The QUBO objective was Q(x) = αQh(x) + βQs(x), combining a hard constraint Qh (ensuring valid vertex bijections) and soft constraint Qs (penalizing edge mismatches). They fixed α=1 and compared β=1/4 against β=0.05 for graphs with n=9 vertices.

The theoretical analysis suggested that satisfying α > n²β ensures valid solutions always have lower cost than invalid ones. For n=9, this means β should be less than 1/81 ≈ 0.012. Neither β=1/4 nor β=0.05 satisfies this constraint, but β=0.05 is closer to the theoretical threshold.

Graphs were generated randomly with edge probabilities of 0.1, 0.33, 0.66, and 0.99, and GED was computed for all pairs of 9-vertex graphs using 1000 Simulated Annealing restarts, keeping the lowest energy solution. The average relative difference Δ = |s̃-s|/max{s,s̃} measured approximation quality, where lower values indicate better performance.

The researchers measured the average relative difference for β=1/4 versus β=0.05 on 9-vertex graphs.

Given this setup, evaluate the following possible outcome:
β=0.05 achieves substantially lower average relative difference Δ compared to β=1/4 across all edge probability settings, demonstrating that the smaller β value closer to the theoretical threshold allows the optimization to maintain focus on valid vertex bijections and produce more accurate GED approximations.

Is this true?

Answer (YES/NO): NO